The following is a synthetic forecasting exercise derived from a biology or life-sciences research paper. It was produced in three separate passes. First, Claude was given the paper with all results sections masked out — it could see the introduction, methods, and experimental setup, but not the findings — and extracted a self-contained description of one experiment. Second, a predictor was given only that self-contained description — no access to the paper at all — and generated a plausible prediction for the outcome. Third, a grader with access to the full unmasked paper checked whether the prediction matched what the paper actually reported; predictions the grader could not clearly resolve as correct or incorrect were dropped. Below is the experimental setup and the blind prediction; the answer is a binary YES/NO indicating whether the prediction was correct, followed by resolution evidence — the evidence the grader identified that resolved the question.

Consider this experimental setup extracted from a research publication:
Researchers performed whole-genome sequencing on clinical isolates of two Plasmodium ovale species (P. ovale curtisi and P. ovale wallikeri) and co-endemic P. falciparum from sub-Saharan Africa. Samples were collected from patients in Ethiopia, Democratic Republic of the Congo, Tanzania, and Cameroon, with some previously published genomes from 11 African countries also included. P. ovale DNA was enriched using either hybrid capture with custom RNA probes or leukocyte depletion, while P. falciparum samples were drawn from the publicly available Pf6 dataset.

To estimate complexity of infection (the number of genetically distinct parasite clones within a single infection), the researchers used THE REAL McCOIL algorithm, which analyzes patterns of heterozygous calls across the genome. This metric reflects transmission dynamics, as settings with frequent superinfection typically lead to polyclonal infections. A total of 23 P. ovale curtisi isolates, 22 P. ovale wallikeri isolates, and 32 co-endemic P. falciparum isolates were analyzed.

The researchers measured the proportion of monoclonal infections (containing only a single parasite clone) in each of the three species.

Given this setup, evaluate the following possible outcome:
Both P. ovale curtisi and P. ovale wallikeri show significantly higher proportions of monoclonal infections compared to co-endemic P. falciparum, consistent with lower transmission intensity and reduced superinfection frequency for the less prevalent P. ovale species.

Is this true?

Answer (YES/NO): YES